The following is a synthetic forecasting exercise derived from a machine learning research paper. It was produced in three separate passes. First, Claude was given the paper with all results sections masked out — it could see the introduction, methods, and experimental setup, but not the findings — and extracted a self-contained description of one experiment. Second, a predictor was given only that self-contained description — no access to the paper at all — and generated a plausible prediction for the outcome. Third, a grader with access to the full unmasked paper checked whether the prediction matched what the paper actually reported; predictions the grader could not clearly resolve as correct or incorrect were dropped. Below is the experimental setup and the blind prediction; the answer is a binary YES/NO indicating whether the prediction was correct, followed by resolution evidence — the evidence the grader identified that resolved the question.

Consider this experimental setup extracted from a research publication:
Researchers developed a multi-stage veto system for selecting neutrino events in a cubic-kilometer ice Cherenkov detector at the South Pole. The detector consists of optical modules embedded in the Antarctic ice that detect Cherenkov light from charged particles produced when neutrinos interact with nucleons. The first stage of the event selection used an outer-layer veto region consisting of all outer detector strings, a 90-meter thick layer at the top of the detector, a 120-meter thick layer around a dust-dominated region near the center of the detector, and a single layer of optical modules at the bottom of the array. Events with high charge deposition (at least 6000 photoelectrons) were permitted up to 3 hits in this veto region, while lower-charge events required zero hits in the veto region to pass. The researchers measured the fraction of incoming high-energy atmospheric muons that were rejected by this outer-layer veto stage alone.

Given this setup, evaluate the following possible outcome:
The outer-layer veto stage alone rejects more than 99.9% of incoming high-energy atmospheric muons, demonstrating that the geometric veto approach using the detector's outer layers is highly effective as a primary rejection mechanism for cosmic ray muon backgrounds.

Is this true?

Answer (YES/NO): YES